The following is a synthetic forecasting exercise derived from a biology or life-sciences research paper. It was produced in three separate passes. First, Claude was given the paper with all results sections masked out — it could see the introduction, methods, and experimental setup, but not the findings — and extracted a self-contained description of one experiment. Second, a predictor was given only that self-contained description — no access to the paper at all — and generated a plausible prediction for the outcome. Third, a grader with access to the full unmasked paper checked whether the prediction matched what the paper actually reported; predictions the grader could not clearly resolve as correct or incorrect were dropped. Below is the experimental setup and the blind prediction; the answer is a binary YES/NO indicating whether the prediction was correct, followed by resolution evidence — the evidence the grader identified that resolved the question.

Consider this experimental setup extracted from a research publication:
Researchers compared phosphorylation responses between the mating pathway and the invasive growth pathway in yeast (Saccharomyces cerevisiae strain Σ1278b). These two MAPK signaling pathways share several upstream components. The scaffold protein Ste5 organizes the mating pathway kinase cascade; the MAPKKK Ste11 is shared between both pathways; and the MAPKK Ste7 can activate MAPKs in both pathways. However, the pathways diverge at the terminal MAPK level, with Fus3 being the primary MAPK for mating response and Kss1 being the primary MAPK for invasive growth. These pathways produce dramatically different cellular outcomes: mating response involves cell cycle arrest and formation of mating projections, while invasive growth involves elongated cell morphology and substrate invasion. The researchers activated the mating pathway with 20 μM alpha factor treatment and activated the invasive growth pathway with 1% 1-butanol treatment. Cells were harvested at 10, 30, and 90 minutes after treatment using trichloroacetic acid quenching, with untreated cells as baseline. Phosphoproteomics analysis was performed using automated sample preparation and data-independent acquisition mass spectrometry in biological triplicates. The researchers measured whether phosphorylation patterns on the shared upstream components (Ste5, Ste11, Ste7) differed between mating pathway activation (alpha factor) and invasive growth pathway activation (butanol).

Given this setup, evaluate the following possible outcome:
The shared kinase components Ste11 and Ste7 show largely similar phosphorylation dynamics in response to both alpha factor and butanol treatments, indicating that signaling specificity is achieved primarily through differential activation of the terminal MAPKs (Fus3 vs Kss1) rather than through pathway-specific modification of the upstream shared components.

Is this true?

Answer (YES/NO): NO